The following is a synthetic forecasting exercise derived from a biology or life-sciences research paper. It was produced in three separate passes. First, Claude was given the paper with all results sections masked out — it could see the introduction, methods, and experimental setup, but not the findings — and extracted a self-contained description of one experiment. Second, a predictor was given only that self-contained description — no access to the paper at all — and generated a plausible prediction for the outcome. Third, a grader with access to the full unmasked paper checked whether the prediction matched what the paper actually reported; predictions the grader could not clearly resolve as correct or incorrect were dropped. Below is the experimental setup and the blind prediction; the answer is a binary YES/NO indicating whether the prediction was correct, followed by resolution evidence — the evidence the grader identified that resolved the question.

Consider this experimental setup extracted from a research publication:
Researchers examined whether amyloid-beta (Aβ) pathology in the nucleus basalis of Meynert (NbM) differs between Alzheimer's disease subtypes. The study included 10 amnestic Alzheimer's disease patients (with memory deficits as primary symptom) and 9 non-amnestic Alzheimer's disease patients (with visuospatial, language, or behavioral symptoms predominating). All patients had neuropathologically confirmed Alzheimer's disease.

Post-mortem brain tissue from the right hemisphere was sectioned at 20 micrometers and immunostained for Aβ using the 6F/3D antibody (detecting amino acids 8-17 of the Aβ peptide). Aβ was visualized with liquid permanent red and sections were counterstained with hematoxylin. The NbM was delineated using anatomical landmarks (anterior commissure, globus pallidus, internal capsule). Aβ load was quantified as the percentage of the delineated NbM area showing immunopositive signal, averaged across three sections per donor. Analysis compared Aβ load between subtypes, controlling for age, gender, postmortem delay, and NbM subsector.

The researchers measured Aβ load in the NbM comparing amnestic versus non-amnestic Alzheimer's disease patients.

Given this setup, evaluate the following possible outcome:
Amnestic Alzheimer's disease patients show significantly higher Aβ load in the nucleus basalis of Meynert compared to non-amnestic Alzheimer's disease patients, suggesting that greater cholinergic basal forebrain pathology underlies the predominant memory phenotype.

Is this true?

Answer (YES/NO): NO